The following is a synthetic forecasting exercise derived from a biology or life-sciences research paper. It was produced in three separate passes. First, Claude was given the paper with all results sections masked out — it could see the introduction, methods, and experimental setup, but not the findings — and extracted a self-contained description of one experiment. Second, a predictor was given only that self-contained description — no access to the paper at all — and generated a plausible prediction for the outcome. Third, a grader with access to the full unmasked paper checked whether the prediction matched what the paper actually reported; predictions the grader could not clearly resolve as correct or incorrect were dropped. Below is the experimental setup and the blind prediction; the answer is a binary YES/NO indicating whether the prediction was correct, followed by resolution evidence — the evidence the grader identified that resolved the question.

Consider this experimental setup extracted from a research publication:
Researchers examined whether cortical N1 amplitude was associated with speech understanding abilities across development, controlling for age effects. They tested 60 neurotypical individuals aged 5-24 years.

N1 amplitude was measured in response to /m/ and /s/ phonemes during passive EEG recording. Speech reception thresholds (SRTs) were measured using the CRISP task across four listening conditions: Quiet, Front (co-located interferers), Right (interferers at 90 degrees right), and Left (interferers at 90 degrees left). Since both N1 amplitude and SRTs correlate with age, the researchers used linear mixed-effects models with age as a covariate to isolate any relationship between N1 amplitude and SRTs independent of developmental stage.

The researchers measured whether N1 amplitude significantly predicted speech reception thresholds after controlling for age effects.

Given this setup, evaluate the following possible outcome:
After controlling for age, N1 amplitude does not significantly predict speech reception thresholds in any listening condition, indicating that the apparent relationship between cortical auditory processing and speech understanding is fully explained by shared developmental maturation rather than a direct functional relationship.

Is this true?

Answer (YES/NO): YES